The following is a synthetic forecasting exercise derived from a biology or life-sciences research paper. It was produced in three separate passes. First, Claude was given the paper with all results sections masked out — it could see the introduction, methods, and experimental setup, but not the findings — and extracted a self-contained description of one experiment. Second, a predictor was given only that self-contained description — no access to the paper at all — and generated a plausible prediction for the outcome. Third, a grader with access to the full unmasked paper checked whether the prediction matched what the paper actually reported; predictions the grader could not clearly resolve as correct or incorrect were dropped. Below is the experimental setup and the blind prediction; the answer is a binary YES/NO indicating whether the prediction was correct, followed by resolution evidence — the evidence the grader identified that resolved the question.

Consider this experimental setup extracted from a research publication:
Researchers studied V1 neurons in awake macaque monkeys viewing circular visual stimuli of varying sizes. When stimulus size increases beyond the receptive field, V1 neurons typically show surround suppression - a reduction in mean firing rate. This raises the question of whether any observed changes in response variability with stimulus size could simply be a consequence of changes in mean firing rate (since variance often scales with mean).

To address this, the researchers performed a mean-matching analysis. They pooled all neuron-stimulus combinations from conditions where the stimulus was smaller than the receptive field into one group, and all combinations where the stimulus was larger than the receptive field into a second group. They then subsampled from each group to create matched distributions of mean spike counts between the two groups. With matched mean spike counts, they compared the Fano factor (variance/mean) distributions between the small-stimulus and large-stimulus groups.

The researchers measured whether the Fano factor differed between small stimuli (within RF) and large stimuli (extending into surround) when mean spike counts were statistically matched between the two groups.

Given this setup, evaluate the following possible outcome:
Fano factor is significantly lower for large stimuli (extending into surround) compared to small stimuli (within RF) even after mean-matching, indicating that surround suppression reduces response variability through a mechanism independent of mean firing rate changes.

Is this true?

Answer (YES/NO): YES